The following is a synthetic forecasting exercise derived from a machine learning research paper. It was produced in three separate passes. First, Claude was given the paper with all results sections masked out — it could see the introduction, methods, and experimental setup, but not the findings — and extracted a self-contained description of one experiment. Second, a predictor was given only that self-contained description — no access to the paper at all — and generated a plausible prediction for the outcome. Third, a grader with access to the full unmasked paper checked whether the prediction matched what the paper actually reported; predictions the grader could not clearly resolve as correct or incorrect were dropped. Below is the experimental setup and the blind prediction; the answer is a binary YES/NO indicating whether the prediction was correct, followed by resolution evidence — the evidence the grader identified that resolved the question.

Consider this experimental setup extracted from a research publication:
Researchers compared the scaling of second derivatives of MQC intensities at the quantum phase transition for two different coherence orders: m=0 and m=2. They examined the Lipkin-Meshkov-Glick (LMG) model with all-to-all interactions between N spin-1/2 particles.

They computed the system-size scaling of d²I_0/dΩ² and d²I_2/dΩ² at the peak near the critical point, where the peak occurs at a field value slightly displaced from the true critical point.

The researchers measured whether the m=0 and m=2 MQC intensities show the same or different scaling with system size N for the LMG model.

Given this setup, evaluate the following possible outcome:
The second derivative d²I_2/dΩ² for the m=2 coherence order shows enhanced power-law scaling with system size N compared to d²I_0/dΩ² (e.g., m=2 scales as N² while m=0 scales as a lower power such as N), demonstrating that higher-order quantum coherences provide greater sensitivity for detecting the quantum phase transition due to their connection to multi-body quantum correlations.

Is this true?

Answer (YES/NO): YES